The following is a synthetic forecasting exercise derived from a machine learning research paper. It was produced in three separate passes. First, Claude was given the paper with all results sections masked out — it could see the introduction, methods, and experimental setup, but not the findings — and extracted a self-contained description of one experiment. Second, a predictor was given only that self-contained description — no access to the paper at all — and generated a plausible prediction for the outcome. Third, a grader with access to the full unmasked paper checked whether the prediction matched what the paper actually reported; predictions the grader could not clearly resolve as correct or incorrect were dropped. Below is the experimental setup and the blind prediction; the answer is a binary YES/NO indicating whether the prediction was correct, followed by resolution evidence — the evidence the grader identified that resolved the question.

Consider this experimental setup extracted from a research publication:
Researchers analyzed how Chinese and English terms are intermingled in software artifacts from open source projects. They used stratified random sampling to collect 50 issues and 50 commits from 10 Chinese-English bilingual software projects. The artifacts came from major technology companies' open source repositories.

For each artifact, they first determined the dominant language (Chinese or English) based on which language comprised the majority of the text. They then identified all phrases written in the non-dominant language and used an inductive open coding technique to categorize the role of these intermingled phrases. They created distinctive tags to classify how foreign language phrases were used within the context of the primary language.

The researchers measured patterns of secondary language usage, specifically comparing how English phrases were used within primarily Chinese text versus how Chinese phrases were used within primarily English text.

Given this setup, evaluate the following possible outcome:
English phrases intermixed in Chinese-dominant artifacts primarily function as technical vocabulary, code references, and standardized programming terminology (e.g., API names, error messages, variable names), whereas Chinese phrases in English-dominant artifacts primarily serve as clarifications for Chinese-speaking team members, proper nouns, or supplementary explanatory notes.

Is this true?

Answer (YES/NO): NO